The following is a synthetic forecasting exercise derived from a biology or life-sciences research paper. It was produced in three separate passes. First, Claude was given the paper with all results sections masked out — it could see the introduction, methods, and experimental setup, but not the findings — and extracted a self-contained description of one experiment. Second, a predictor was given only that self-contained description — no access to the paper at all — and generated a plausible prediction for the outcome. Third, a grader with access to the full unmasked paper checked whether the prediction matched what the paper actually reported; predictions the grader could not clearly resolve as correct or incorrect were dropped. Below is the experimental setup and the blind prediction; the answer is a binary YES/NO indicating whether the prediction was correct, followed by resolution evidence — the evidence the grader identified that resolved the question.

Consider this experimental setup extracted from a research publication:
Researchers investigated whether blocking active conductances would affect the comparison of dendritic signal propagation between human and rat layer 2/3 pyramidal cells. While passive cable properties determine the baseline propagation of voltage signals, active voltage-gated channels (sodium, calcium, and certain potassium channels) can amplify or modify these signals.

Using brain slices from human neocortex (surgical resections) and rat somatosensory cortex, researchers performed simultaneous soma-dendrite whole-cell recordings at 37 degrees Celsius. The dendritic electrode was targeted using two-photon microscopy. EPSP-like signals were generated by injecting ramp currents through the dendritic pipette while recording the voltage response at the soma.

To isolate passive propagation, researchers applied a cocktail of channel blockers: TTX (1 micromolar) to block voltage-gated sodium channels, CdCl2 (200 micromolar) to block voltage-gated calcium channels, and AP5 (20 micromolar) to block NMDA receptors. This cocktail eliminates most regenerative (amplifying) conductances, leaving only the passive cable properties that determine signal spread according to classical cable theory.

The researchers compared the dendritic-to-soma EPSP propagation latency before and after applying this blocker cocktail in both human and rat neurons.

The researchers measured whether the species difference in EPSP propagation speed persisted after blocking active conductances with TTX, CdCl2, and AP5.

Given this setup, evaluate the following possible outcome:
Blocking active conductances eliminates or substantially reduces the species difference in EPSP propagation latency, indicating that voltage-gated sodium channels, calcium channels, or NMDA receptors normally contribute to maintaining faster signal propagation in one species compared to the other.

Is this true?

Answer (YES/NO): NO